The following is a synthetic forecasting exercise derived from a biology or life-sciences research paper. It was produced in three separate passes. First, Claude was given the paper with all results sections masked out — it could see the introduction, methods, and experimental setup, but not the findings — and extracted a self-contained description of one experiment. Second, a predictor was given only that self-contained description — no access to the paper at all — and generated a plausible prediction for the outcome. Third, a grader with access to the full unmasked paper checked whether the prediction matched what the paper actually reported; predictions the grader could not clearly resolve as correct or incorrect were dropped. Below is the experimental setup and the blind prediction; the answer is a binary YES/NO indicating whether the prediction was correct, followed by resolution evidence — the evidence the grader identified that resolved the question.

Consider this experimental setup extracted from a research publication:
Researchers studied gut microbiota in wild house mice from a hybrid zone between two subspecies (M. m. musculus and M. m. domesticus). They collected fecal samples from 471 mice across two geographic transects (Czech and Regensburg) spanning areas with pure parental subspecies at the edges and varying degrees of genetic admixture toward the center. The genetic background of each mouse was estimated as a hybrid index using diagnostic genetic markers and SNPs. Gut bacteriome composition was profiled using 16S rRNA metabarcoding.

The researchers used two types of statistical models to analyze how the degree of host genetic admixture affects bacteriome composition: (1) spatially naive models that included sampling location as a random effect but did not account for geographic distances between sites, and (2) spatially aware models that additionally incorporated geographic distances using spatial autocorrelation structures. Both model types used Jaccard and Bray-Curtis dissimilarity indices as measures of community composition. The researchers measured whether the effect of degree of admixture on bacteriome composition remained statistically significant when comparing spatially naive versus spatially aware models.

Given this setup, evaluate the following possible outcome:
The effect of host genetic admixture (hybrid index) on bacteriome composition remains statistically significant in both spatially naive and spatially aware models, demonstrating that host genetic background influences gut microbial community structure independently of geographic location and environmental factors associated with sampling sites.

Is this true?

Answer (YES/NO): NO